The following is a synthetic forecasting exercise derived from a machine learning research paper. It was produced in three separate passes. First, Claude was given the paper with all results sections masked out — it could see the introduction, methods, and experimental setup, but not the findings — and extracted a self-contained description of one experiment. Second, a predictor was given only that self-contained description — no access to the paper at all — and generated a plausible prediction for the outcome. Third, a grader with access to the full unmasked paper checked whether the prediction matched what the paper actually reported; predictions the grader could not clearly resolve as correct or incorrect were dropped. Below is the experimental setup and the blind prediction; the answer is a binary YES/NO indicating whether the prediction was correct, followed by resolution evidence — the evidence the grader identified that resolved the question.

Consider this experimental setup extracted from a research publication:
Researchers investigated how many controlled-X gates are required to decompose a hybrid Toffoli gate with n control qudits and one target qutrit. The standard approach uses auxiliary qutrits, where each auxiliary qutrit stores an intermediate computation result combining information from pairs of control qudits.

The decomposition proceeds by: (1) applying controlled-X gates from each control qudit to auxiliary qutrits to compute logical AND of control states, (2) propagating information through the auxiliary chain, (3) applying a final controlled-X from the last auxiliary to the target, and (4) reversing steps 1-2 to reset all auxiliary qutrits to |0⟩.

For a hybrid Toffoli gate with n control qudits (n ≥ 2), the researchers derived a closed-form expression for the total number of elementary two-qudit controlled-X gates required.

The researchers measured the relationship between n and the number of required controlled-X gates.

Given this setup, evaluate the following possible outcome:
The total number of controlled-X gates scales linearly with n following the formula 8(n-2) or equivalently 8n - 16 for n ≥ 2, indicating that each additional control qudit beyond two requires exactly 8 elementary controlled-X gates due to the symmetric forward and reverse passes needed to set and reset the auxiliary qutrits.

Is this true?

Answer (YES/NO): NO